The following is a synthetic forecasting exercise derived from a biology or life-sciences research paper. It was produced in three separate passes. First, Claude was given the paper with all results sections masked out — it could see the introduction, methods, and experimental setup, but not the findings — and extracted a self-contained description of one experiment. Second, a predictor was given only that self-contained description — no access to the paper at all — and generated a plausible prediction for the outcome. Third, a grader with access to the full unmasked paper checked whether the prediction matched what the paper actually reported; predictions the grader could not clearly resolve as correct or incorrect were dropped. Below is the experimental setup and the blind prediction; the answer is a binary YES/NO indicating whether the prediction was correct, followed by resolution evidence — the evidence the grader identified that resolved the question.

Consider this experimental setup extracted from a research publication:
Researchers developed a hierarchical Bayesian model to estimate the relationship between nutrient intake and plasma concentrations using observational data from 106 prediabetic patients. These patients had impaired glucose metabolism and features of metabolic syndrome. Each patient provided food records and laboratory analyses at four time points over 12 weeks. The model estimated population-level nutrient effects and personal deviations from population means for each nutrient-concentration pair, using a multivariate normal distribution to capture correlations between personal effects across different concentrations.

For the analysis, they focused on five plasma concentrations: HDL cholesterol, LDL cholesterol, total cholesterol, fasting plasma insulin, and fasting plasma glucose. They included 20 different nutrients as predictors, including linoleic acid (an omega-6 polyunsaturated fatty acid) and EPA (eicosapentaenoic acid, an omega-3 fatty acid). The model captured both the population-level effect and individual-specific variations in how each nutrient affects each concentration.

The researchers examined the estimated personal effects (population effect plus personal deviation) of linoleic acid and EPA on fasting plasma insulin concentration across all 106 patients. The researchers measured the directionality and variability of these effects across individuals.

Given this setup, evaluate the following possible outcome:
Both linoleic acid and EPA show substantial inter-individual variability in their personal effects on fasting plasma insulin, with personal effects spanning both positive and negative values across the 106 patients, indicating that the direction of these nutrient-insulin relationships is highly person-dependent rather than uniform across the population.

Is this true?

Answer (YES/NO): NO